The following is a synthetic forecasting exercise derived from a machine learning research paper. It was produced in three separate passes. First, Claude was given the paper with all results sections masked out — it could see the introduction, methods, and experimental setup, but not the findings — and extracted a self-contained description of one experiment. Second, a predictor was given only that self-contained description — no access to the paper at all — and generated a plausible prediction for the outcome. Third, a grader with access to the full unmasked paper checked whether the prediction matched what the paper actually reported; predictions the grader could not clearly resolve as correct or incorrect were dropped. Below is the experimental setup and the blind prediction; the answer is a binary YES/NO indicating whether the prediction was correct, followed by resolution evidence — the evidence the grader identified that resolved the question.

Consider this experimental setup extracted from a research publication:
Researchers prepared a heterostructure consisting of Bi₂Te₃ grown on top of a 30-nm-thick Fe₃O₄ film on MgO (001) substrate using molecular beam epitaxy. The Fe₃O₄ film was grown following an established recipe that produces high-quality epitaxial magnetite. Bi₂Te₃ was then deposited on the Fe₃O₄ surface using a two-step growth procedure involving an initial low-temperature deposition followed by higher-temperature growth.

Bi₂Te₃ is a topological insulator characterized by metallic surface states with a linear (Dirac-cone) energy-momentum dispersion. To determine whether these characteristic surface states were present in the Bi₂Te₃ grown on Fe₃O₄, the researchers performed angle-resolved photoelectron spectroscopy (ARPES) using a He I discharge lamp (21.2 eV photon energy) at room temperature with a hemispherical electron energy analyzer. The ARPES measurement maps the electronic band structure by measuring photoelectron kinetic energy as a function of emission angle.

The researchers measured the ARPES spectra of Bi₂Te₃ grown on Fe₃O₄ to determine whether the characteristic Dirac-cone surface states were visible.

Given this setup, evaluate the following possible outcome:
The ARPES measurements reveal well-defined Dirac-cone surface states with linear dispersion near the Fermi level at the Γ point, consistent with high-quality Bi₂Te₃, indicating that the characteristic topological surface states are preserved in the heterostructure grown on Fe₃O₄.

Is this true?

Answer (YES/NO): NO